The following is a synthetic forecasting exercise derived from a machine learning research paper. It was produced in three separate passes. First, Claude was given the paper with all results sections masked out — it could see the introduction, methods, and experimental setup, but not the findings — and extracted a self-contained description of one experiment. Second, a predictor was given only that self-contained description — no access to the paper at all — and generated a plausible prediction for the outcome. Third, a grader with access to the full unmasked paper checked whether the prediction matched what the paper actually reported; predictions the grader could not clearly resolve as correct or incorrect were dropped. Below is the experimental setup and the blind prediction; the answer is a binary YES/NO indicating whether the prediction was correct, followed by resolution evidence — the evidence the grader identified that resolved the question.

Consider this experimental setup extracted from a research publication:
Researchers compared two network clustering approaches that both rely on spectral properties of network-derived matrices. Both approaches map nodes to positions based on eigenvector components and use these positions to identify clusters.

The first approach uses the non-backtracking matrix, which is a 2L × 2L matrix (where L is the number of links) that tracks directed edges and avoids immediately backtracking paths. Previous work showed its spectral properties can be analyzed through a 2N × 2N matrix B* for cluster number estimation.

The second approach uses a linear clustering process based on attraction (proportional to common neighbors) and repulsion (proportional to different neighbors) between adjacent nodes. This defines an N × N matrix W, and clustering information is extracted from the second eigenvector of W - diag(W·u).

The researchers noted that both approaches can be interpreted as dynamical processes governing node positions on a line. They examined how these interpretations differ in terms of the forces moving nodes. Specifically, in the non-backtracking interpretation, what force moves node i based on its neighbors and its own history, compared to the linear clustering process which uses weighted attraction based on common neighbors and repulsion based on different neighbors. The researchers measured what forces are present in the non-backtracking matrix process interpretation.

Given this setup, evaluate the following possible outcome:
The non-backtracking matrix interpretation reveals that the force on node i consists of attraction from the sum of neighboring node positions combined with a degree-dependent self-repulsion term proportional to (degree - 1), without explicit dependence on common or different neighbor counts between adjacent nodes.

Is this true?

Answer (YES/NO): NO